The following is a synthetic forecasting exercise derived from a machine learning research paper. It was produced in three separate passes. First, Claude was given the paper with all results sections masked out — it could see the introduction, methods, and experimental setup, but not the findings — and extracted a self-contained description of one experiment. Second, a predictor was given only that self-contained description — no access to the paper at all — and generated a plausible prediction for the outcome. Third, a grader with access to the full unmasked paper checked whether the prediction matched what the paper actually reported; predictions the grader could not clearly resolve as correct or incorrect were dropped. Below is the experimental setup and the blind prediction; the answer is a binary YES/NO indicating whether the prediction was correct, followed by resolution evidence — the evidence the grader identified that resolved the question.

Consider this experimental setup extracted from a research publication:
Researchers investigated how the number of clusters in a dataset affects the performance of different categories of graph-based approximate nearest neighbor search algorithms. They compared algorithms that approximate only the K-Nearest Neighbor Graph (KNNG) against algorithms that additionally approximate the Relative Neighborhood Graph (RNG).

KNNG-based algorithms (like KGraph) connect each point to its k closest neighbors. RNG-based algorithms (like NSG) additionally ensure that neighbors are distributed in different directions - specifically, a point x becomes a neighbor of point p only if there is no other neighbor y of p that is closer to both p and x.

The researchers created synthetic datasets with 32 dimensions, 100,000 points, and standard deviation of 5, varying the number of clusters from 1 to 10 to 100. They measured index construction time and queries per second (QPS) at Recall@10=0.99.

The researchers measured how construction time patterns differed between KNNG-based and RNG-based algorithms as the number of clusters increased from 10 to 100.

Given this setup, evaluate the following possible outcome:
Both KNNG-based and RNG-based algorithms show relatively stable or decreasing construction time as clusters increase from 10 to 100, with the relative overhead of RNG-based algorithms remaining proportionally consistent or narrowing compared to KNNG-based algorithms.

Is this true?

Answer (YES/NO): NO